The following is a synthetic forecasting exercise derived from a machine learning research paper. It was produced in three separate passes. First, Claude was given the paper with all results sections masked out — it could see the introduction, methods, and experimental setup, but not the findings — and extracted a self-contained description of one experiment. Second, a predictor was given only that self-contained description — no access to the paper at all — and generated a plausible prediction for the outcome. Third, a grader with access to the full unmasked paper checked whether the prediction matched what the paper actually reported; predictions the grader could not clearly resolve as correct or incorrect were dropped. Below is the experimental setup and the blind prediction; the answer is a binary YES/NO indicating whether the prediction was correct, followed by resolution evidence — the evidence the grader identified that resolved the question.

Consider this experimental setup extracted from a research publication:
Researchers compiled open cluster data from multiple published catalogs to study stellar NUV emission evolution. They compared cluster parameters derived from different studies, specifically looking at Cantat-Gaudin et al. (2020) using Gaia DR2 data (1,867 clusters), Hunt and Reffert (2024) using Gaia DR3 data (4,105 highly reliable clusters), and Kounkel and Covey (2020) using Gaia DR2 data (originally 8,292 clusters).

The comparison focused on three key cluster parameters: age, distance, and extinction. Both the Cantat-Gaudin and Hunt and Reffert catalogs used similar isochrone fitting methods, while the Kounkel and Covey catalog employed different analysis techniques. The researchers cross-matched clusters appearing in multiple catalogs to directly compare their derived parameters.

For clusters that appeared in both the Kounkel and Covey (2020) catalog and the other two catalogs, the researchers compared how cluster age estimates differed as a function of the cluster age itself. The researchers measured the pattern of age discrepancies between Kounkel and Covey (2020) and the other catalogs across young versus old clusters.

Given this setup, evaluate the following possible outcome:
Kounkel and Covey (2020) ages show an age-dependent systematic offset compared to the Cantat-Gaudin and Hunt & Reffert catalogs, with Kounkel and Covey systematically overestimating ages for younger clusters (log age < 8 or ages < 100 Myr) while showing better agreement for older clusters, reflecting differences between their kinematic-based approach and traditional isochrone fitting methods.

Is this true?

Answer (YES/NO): NO